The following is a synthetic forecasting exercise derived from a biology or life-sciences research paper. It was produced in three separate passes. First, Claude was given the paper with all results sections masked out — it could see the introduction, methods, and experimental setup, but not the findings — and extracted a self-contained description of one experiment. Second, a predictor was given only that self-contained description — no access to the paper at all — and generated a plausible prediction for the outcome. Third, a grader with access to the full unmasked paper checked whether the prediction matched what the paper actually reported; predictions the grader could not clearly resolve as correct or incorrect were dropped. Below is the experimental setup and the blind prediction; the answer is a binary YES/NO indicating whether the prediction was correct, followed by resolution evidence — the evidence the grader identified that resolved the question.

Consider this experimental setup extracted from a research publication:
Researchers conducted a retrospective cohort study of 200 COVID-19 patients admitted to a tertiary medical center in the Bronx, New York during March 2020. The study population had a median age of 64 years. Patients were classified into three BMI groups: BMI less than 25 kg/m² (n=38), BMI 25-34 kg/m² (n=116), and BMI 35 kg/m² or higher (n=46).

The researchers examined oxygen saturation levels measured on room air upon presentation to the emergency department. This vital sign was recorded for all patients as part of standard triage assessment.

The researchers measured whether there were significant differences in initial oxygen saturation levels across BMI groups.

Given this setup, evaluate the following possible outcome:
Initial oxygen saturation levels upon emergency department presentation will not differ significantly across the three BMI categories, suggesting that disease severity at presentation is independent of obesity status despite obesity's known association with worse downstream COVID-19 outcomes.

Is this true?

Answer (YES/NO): YES